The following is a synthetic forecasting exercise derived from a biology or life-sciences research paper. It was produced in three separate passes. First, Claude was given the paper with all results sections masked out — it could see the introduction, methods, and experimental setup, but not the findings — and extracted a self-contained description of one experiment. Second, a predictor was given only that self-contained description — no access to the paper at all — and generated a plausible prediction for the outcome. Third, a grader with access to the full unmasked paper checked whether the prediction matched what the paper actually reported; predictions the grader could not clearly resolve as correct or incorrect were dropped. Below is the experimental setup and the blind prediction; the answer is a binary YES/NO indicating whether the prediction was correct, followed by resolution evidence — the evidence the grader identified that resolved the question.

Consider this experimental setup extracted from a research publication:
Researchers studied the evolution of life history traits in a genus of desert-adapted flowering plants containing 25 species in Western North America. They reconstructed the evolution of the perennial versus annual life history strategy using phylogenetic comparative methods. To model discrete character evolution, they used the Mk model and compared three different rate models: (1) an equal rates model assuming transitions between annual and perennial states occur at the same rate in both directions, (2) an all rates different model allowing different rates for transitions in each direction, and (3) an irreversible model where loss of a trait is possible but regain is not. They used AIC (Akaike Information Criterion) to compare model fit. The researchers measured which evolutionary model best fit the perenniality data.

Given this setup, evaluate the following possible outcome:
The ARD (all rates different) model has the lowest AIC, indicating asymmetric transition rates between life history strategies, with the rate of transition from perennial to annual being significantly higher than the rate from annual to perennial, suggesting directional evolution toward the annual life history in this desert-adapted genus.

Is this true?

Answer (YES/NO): NO